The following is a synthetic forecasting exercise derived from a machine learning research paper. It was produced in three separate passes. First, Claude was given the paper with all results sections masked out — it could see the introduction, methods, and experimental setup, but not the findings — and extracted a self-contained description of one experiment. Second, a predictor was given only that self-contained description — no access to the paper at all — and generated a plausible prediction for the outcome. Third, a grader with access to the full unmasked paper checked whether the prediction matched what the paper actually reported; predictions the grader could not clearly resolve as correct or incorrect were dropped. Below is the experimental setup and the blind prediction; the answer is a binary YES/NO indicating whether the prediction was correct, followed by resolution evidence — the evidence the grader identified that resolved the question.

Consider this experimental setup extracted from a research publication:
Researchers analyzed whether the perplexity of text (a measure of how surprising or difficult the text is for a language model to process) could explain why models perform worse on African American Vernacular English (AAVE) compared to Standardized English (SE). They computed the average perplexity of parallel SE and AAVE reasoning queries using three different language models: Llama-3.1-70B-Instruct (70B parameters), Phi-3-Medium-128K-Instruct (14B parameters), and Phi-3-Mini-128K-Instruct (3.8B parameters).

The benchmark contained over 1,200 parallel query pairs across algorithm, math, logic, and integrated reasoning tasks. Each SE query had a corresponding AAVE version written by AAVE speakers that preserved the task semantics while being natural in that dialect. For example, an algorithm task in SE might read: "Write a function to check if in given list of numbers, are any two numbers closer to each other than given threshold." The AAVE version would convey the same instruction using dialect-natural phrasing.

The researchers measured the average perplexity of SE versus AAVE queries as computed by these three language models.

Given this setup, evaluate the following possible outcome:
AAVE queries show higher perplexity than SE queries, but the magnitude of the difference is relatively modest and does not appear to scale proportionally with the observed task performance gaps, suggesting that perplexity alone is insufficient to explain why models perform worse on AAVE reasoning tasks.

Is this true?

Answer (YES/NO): NO